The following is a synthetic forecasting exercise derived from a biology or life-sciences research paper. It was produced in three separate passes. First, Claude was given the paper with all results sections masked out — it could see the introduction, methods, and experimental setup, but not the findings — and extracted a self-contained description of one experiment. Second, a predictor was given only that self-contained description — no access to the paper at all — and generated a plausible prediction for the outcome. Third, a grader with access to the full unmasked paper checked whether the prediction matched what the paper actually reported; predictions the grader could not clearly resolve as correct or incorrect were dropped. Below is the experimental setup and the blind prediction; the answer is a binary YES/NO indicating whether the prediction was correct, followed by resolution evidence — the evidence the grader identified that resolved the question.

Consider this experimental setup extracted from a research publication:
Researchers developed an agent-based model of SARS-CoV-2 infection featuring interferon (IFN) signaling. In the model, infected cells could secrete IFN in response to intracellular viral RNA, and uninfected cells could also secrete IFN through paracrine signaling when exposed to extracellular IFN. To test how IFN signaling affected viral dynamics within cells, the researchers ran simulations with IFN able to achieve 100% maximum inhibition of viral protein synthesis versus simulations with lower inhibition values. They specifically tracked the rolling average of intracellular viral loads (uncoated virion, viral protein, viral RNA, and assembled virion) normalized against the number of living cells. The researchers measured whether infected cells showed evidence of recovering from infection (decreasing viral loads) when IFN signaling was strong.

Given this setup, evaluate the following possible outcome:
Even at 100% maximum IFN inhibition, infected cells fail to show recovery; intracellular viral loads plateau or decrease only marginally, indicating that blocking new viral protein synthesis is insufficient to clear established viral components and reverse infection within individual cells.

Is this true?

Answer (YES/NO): YES